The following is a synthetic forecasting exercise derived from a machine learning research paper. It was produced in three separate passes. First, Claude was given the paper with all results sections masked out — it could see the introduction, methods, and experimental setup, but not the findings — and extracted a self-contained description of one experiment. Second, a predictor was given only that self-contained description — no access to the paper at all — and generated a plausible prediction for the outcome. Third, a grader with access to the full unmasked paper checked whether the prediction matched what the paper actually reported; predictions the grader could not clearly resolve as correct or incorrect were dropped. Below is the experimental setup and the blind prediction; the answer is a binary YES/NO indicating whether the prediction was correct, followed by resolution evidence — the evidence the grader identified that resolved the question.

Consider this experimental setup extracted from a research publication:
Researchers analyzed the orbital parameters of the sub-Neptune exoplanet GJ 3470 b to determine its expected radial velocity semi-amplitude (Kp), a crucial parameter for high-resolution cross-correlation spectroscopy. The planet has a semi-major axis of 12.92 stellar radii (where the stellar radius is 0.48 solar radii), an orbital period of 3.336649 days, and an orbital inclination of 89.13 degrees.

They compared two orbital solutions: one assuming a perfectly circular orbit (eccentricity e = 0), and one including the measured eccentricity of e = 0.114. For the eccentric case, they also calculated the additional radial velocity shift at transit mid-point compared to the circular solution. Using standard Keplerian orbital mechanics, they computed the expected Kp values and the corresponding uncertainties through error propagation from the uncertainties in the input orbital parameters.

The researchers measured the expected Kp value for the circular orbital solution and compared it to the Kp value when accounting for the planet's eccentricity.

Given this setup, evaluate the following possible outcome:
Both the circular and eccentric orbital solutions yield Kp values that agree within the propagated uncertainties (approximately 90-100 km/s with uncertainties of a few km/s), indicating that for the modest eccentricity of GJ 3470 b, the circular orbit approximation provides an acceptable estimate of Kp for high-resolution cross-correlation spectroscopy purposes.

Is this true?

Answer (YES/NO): NO